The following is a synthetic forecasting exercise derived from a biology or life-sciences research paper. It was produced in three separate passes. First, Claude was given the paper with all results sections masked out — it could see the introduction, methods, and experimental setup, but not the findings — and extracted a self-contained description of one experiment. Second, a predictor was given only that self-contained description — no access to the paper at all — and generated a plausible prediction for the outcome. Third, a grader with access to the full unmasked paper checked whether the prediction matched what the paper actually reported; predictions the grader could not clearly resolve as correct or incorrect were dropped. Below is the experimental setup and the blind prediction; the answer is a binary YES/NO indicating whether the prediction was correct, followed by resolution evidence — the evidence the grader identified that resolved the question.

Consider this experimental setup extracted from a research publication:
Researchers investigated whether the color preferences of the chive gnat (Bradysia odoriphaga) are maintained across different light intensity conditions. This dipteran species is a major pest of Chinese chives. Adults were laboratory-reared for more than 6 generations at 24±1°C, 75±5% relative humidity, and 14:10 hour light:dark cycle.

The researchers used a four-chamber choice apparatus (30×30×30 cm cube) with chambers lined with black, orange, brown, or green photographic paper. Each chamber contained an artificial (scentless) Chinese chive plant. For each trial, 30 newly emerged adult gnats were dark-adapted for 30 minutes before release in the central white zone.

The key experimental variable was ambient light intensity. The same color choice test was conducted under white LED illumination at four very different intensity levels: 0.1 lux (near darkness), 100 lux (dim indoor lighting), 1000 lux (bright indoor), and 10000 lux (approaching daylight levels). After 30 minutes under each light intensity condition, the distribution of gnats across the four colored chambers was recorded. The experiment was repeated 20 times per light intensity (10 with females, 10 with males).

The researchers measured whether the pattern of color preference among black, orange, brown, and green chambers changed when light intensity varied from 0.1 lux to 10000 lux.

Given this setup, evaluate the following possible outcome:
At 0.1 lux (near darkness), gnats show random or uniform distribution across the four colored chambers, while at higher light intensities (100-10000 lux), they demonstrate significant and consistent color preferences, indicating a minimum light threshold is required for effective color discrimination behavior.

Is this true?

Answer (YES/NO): NO